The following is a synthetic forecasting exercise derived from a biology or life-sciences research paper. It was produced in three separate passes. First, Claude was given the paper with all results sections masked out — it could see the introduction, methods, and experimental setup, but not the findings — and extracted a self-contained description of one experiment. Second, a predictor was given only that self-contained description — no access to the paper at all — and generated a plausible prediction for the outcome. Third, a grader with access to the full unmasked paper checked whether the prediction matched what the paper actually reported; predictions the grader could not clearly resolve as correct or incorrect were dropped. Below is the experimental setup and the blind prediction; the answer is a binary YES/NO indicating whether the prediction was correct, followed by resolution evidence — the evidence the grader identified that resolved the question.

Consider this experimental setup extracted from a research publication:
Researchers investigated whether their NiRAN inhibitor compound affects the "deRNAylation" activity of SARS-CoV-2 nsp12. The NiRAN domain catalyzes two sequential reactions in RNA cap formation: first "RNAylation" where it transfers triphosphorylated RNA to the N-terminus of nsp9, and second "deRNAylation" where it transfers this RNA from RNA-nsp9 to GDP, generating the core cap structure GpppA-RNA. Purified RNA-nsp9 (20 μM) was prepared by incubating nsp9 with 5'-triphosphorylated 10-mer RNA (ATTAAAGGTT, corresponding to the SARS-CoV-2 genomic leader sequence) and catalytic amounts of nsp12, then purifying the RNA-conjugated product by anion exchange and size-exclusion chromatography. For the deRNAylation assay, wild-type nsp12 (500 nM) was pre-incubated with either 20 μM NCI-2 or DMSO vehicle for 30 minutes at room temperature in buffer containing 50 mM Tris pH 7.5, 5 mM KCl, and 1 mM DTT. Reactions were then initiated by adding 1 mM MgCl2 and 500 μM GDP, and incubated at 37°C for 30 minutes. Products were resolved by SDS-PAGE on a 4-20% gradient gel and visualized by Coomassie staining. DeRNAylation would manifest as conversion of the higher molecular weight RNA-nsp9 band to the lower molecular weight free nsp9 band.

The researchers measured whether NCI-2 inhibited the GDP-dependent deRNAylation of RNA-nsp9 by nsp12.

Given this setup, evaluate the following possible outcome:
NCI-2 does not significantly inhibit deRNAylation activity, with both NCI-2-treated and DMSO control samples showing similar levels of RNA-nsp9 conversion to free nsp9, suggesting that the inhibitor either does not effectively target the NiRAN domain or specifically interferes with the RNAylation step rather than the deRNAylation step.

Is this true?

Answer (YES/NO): NO